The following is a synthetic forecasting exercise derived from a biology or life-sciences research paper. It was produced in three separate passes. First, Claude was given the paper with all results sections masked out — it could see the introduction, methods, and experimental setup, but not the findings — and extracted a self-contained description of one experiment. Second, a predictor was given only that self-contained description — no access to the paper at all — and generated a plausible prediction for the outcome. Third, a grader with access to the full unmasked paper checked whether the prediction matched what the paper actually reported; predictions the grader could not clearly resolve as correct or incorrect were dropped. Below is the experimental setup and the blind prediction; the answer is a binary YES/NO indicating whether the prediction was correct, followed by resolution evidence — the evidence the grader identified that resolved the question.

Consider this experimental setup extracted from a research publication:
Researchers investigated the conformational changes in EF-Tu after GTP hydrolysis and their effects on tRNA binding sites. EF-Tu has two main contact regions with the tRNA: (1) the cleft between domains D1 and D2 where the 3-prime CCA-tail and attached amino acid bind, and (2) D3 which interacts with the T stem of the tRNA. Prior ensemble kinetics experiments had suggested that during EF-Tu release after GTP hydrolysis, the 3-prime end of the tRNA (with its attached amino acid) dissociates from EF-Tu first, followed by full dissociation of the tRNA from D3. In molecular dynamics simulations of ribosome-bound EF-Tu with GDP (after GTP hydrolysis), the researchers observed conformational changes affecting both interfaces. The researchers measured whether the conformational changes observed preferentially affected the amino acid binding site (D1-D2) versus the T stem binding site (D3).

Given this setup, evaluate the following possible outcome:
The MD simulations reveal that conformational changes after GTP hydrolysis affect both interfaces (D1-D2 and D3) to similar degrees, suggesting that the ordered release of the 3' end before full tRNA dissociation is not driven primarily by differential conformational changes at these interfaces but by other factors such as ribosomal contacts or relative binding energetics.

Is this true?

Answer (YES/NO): NO